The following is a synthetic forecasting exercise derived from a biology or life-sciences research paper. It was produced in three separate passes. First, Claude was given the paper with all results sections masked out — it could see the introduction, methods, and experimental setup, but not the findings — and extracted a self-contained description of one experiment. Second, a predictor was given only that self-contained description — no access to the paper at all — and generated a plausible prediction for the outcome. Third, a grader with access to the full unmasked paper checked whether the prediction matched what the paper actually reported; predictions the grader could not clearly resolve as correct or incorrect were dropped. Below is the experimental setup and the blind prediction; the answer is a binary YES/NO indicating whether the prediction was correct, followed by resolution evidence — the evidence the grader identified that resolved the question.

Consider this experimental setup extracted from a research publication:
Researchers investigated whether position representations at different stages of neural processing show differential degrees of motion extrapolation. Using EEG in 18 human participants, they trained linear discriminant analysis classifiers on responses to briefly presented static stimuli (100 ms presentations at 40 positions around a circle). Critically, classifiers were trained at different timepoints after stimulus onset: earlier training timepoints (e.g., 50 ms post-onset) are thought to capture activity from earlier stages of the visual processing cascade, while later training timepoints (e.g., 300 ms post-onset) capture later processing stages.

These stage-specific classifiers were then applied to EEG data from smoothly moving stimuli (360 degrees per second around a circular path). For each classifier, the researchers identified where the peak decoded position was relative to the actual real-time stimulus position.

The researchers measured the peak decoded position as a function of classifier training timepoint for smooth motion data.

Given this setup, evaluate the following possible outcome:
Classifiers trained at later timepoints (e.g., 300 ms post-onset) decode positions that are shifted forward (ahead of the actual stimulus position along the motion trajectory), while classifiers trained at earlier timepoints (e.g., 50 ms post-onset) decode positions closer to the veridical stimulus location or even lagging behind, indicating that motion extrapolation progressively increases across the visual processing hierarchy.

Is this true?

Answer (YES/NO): NO